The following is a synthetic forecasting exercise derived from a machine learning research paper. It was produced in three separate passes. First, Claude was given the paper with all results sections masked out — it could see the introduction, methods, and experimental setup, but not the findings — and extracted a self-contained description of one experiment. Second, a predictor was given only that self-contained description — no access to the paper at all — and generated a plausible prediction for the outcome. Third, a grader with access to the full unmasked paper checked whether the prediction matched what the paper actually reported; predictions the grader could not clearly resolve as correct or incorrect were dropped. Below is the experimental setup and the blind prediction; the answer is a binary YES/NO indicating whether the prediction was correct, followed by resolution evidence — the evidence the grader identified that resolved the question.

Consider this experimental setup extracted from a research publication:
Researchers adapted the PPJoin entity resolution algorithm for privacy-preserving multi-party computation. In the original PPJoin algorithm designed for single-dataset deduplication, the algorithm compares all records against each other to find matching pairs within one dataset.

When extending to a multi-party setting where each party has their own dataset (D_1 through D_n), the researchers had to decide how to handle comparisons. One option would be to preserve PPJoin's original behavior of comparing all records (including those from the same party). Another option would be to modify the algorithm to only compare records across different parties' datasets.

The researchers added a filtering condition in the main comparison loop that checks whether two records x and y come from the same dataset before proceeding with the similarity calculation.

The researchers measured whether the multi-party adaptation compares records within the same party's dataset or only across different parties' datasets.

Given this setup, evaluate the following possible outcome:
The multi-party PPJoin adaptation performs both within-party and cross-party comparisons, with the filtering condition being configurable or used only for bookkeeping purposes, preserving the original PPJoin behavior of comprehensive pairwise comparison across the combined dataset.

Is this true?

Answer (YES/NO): NO